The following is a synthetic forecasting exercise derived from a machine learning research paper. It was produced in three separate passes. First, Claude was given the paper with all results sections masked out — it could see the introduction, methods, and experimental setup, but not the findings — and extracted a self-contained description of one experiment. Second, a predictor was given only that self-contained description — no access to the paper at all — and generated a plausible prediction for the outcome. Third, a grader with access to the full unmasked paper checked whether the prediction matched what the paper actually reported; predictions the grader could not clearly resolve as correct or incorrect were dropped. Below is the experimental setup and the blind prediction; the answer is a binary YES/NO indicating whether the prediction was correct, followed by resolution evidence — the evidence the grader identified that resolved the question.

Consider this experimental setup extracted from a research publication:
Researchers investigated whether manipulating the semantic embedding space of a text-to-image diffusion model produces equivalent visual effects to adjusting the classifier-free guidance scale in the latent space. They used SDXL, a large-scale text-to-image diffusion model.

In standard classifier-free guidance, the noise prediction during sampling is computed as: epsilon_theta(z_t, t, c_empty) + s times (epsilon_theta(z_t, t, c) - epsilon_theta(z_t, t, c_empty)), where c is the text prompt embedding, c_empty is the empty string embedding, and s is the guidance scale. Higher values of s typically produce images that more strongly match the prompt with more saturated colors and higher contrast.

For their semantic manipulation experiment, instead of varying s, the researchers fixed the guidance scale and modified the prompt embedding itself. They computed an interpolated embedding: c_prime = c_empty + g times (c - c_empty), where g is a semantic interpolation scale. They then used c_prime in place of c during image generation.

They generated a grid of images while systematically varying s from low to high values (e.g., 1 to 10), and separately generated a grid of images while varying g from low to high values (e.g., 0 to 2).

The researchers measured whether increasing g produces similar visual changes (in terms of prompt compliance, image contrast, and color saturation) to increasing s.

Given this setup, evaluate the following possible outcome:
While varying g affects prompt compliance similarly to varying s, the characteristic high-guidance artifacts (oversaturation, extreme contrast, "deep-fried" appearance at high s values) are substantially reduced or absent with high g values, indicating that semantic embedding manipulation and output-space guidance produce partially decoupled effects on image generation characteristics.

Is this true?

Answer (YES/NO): NO